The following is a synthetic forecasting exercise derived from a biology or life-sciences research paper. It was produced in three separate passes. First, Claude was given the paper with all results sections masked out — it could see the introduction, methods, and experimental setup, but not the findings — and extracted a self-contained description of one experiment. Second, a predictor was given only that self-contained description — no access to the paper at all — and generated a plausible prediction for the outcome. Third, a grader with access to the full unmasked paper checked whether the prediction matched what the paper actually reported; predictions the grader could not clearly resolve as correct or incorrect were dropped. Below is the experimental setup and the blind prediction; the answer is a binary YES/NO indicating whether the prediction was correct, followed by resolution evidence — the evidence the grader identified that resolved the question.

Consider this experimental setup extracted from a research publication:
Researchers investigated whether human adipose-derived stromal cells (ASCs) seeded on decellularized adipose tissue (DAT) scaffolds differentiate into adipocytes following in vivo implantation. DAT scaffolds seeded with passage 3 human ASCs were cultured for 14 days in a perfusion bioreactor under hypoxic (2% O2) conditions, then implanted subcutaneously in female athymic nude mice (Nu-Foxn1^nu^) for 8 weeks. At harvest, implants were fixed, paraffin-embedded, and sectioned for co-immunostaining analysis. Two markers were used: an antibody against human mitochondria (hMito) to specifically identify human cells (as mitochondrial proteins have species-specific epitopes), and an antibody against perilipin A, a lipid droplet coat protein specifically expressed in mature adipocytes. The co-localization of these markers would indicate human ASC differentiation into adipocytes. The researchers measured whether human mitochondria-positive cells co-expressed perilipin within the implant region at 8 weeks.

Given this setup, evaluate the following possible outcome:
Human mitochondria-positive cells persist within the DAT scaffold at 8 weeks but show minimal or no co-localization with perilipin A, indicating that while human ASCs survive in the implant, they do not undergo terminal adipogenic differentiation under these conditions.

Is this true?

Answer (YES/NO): YES